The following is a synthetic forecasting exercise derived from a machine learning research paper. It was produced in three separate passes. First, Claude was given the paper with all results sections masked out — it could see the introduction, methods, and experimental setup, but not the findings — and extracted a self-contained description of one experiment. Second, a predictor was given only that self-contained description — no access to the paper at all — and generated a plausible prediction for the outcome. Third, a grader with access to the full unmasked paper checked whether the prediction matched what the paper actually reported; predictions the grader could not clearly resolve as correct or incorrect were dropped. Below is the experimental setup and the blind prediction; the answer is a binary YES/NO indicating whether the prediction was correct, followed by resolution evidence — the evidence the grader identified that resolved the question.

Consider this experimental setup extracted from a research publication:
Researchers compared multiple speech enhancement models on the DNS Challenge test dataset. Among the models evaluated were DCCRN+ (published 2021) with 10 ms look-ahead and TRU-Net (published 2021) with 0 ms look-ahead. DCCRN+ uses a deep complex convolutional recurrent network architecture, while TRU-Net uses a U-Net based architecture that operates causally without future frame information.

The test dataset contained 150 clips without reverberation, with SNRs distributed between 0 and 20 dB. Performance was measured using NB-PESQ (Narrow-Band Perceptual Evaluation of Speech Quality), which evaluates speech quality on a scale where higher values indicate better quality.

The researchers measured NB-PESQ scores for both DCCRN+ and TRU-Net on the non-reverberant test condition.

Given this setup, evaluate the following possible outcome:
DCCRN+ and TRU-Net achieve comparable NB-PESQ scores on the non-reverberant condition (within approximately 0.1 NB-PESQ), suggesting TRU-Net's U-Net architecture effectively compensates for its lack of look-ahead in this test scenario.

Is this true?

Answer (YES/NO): YES